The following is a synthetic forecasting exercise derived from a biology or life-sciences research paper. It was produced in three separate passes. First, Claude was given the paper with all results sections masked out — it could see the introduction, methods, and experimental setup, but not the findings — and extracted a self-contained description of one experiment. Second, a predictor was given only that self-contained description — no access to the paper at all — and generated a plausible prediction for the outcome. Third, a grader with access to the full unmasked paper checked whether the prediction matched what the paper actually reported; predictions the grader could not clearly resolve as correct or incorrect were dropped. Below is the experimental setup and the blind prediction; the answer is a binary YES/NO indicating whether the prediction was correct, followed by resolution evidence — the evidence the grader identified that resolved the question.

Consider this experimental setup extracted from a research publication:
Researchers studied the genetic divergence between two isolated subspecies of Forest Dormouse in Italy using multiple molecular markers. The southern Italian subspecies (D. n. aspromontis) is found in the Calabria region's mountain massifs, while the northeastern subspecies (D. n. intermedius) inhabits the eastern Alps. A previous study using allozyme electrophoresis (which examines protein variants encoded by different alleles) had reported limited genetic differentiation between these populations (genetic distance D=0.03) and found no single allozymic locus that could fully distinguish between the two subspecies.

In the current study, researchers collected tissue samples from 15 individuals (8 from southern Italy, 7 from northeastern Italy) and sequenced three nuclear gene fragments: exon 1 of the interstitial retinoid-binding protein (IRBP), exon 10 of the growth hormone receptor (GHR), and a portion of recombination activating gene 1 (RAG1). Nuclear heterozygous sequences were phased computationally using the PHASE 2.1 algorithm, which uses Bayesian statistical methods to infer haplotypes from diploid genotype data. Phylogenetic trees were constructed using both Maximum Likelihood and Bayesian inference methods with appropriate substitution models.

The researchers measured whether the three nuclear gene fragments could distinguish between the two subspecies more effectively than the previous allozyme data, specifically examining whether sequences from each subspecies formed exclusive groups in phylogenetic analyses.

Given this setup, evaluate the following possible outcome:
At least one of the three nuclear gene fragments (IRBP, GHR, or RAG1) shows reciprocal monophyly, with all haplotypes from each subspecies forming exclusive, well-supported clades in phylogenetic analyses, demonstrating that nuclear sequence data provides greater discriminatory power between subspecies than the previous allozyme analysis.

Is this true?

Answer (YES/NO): YES